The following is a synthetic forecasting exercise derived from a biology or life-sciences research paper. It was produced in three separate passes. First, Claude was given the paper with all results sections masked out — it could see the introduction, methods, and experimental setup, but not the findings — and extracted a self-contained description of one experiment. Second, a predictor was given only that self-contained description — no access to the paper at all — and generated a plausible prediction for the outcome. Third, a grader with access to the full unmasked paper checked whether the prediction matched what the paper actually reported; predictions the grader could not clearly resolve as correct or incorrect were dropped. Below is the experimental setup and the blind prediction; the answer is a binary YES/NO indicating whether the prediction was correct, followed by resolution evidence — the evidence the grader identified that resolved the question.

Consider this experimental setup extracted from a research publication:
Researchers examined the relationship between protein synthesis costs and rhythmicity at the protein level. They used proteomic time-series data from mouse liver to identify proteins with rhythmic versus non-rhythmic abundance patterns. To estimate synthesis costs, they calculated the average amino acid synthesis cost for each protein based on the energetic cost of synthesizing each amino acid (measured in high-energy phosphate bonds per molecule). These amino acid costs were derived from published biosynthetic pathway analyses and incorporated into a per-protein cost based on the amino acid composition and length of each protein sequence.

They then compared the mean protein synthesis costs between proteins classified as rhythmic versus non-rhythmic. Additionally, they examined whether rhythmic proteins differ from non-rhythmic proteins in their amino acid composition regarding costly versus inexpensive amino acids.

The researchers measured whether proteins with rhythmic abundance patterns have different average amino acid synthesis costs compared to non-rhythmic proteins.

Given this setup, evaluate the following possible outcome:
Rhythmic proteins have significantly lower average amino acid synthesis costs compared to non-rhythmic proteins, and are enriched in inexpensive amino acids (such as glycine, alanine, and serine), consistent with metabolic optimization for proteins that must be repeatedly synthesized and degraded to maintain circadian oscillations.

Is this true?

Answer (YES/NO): NO